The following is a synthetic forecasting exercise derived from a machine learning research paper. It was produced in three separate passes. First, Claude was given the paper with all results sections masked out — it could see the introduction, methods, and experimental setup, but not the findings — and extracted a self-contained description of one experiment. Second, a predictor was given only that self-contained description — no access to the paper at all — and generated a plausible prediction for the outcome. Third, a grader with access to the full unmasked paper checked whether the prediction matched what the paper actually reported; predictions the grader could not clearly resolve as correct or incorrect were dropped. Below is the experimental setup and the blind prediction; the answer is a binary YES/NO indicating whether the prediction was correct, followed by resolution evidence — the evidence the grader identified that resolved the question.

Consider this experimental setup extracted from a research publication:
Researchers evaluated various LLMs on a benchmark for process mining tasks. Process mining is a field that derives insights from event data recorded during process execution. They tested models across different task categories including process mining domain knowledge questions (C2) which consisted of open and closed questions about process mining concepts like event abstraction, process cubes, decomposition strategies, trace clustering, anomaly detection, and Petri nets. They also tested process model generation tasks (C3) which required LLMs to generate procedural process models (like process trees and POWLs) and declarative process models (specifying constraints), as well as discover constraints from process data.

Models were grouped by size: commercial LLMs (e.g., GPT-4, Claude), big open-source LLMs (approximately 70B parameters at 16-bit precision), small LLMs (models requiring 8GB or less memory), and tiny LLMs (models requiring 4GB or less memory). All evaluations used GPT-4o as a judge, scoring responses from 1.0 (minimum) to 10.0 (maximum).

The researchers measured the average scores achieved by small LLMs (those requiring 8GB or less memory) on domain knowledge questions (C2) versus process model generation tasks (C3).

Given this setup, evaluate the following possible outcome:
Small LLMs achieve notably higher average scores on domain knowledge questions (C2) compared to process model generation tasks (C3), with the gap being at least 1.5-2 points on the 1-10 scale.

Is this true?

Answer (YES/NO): YES